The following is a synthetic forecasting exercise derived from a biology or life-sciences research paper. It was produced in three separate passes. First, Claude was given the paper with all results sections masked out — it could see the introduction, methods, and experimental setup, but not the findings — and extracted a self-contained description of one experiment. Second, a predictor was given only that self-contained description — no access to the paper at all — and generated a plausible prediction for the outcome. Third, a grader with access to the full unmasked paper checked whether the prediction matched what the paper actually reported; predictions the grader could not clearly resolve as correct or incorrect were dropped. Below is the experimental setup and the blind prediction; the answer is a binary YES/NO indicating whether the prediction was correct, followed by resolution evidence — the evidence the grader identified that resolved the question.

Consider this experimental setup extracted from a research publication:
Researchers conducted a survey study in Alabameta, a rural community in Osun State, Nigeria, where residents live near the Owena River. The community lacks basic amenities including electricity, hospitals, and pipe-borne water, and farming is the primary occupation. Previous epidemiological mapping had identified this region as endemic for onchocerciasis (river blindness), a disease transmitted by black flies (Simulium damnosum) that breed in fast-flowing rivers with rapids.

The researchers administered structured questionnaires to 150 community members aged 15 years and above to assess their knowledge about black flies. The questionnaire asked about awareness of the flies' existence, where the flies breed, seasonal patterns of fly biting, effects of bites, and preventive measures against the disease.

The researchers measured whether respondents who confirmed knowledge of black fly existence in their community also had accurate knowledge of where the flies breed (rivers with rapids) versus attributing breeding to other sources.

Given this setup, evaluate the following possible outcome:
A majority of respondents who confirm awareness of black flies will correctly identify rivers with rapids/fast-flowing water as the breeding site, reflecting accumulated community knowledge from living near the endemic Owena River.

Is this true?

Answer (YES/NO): NO